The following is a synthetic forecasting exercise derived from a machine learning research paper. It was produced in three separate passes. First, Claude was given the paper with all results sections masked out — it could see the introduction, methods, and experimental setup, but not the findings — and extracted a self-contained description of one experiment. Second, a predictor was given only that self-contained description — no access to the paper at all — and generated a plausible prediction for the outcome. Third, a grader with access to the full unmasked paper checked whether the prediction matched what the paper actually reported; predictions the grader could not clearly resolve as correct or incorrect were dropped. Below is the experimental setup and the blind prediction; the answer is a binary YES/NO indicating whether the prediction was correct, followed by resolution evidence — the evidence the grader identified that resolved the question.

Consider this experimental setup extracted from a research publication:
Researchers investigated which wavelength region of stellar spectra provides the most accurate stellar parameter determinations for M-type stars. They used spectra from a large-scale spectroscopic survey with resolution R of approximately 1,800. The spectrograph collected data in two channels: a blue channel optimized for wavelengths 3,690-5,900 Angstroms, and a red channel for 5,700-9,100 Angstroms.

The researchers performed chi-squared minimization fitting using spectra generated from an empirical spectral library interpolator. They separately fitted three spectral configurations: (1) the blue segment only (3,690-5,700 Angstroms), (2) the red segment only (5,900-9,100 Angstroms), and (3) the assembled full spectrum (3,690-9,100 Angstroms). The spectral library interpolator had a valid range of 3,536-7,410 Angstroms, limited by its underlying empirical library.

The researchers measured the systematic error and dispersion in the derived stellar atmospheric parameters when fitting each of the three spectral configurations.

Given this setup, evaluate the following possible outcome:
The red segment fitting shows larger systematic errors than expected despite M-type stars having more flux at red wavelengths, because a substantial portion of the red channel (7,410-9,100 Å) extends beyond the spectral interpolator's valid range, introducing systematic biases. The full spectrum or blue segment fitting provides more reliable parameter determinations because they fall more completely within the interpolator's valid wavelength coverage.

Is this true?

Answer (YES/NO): NO